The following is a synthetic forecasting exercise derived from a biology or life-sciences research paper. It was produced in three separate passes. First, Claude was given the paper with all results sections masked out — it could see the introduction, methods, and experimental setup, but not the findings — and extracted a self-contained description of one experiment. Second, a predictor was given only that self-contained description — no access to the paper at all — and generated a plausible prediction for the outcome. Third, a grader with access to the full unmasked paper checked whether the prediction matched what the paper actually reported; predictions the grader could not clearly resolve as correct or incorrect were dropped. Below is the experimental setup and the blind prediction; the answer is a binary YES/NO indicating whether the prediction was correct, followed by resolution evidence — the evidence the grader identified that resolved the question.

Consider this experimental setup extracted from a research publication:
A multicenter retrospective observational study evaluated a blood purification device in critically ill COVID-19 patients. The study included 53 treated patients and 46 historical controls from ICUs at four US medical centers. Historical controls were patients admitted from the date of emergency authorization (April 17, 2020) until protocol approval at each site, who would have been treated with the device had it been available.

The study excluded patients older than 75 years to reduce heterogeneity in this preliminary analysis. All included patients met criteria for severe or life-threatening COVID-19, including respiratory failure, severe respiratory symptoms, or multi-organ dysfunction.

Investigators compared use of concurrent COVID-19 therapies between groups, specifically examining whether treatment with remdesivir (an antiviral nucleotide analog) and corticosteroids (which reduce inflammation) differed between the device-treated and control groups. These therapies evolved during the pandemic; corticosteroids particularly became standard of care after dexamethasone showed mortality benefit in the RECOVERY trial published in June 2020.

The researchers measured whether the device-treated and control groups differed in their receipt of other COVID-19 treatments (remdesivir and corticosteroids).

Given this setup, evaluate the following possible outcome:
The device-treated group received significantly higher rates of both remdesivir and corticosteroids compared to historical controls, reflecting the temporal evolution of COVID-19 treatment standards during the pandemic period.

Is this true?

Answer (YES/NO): NO